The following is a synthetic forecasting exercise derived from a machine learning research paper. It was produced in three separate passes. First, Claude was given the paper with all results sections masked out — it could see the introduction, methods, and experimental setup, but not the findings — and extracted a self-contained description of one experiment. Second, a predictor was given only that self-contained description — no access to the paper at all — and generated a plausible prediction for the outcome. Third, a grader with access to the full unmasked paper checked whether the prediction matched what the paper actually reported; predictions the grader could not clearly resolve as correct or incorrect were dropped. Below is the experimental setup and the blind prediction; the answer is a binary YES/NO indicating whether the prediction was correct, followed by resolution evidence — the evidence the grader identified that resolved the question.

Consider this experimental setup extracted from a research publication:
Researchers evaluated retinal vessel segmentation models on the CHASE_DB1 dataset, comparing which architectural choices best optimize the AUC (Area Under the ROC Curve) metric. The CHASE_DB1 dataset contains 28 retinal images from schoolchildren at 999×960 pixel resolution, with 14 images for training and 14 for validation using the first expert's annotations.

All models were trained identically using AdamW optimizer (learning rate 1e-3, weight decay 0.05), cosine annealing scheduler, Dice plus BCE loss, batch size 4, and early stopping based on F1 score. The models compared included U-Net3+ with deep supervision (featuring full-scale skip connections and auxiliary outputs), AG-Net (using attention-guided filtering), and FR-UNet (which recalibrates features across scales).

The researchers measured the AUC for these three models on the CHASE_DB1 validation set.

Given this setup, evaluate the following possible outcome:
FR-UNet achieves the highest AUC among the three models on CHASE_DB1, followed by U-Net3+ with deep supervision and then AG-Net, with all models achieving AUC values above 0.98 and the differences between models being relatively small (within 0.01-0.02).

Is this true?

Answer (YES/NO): NO